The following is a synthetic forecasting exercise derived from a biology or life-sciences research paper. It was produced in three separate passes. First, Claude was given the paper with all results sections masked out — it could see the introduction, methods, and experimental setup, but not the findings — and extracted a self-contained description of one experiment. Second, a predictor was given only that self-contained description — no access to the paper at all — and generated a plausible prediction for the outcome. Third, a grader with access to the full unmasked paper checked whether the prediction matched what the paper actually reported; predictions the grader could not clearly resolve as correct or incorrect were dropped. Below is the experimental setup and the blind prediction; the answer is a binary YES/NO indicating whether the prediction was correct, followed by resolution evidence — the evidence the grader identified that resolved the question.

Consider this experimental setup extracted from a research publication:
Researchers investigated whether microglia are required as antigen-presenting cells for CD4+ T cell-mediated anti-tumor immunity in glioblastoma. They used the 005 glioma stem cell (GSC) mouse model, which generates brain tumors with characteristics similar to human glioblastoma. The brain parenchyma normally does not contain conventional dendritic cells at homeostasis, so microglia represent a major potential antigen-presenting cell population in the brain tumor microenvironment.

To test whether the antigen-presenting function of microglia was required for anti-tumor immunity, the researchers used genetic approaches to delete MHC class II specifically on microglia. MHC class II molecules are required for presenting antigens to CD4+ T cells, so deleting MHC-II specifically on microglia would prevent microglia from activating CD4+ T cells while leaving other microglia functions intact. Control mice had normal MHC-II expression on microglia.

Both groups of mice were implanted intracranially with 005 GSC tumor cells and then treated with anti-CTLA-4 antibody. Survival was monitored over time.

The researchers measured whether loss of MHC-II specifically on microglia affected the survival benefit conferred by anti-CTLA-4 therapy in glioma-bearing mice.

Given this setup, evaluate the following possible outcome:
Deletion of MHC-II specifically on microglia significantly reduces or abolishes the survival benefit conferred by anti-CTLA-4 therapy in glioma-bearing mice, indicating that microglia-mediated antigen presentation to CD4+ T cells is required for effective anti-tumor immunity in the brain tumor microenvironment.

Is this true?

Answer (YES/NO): YES